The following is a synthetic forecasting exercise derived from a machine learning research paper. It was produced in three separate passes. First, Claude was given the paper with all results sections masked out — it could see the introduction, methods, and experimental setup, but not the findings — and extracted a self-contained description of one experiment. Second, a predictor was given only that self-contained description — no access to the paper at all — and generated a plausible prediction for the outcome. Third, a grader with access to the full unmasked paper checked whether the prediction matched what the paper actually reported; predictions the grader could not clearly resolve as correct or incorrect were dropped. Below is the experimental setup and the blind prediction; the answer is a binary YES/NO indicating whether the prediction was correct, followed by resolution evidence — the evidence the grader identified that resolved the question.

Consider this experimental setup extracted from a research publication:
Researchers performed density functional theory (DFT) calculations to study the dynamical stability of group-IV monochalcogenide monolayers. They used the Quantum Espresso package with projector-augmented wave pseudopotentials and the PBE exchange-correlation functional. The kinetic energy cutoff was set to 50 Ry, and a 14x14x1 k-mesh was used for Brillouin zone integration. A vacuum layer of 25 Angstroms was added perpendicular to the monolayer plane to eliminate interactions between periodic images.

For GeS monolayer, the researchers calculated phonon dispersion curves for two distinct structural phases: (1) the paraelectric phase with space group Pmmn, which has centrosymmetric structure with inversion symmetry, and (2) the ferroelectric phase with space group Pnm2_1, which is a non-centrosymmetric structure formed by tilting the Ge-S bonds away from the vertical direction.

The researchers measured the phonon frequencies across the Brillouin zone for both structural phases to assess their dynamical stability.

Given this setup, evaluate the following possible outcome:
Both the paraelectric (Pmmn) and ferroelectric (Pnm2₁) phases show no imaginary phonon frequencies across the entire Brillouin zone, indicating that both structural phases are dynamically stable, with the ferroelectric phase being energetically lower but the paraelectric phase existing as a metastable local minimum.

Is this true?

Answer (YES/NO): NO